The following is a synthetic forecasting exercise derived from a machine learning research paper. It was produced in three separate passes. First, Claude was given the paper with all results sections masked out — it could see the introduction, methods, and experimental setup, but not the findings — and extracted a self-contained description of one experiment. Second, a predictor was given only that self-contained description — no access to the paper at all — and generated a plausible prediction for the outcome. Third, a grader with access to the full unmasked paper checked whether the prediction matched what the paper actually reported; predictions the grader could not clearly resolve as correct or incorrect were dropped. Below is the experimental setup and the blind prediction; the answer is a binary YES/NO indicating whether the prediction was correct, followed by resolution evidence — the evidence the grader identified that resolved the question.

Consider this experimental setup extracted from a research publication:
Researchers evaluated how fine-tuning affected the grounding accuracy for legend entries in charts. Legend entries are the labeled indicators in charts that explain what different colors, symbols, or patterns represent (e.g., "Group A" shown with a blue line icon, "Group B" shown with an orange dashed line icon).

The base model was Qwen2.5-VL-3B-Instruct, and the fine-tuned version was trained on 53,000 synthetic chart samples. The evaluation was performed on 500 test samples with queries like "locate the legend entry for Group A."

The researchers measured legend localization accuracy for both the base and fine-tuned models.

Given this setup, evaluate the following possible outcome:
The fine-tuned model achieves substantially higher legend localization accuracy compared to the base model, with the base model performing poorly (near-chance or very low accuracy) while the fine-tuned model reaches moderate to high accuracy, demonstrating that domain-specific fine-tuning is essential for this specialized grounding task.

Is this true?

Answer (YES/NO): NO